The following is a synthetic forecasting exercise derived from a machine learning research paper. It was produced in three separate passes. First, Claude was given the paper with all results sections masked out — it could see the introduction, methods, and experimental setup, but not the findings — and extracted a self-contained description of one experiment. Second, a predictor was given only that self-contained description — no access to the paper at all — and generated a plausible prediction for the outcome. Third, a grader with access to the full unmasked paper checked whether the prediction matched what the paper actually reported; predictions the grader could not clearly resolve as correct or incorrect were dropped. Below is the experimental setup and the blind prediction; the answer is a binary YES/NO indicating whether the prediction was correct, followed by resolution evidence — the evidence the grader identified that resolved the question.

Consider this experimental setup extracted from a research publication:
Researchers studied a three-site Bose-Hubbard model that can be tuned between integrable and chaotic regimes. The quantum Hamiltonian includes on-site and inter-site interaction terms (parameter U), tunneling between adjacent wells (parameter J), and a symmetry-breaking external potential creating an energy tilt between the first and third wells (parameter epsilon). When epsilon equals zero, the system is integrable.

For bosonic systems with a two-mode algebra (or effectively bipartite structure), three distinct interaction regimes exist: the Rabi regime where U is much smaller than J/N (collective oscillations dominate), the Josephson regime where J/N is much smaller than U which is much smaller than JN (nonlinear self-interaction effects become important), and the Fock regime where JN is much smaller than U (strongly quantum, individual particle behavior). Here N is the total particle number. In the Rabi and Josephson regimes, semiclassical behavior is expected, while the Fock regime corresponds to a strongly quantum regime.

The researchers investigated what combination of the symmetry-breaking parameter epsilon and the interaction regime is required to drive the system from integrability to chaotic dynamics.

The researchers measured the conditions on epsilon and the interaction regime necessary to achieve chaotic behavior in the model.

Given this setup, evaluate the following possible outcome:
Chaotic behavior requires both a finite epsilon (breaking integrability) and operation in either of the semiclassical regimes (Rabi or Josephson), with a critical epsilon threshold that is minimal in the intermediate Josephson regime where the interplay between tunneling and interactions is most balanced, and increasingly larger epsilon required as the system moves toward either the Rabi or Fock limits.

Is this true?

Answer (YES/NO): NO